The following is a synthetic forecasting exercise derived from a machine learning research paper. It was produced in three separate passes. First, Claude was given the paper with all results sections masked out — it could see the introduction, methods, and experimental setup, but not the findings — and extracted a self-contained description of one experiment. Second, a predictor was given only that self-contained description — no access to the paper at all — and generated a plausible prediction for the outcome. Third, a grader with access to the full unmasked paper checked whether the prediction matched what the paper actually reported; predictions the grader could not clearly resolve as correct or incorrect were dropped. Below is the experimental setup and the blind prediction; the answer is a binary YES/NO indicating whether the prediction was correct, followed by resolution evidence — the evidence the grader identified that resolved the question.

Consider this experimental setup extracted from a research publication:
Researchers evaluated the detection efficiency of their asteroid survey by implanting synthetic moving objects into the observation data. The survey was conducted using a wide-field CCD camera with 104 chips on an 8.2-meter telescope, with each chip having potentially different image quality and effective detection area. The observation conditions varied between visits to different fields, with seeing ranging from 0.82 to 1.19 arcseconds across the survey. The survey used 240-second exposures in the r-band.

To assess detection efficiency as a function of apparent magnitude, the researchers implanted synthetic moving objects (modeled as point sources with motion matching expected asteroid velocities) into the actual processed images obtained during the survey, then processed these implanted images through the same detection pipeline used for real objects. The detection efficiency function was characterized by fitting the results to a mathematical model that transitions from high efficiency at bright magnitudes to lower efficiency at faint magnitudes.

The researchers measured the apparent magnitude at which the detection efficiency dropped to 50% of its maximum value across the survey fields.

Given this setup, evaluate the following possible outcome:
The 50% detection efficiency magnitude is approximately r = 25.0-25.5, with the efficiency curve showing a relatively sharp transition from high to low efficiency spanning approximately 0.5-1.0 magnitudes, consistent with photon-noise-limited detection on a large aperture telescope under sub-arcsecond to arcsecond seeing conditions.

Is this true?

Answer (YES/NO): NO